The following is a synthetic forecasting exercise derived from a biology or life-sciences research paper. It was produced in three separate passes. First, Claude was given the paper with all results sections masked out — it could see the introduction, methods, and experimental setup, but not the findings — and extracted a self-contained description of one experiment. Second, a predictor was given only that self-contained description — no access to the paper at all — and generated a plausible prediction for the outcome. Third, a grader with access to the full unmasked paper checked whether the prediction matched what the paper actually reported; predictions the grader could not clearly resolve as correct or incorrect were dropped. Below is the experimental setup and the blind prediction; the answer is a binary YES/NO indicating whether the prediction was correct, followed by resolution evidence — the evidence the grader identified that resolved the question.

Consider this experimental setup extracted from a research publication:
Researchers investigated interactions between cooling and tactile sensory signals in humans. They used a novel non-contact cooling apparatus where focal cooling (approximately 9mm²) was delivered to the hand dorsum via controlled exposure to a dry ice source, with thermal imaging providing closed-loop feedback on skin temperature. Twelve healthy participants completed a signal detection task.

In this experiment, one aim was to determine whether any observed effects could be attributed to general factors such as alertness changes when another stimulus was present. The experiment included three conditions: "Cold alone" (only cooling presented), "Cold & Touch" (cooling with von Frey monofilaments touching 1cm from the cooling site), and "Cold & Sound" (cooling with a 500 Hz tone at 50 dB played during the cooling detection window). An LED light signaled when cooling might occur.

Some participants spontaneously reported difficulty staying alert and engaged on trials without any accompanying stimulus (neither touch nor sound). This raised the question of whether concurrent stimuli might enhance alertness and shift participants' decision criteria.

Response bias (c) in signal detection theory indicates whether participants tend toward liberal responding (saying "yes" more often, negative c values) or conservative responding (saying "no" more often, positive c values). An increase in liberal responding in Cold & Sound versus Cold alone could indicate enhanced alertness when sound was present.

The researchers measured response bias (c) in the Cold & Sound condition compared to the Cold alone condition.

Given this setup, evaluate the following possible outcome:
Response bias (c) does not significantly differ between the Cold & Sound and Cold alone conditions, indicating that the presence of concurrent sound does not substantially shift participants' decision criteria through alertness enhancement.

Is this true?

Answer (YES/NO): NO